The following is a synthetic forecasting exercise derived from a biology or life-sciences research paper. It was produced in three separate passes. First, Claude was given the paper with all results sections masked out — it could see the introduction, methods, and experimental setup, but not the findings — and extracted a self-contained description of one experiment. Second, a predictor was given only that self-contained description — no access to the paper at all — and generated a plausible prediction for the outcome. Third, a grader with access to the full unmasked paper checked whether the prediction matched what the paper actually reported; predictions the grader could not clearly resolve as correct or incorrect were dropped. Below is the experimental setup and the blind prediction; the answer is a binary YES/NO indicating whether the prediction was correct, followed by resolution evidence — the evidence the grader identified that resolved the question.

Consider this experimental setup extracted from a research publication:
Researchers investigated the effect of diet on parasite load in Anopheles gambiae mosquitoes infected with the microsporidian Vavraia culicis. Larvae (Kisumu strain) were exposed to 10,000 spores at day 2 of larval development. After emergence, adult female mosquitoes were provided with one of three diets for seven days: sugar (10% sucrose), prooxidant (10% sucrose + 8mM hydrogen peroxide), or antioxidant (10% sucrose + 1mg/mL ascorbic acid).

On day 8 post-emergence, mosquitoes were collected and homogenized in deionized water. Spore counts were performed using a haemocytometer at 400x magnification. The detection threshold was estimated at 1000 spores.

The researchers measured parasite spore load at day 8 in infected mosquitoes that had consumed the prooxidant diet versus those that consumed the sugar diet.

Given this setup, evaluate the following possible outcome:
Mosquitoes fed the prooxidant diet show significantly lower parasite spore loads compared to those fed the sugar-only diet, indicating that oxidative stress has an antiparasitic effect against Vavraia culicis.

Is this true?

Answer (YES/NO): NO